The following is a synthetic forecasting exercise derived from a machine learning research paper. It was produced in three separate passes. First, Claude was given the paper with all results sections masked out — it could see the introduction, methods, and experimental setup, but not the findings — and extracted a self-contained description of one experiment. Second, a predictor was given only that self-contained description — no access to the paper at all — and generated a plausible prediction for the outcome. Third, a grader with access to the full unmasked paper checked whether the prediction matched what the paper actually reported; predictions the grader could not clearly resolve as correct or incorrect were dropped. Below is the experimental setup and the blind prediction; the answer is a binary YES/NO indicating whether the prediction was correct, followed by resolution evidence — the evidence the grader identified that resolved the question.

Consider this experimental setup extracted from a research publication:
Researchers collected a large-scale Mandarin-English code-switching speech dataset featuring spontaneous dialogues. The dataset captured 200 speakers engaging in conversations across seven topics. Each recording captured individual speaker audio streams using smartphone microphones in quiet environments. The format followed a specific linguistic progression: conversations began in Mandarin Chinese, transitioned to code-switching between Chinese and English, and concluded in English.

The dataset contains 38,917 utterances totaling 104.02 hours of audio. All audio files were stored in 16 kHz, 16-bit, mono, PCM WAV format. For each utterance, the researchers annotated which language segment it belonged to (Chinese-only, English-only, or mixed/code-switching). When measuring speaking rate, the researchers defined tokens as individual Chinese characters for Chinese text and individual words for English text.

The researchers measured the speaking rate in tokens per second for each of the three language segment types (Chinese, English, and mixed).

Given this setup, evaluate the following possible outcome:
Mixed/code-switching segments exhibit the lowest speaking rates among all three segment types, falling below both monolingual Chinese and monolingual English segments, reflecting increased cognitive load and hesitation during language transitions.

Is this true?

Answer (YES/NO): NO